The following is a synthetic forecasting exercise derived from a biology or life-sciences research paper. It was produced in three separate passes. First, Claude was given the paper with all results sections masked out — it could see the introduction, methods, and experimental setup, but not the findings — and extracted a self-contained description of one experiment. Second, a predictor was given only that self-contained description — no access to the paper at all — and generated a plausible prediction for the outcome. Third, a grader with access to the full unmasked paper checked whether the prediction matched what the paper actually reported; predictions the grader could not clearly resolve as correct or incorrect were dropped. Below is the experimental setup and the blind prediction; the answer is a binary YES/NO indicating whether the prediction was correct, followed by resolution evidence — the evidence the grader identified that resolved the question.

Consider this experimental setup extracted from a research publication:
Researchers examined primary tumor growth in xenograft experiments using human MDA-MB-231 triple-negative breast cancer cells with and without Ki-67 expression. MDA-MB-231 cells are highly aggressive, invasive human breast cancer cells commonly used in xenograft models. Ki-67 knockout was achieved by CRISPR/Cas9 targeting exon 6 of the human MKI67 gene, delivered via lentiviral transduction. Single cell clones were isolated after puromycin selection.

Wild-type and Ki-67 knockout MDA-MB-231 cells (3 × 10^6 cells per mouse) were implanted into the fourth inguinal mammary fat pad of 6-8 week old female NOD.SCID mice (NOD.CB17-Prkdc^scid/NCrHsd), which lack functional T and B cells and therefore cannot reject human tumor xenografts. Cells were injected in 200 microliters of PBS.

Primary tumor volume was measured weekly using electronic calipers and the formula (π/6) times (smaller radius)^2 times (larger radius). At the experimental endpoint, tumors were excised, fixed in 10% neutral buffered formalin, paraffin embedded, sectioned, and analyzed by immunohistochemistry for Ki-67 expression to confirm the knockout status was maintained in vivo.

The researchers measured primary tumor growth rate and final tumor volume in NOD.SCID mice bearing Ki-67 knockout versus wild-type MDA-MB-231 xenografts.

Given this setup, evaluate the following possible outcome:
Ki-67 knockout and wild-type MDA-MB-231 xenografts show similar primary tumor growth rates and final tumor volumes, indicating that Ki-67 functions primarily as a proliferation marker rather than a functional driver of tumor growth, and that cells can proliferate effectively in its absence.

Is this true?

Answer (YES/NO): NO